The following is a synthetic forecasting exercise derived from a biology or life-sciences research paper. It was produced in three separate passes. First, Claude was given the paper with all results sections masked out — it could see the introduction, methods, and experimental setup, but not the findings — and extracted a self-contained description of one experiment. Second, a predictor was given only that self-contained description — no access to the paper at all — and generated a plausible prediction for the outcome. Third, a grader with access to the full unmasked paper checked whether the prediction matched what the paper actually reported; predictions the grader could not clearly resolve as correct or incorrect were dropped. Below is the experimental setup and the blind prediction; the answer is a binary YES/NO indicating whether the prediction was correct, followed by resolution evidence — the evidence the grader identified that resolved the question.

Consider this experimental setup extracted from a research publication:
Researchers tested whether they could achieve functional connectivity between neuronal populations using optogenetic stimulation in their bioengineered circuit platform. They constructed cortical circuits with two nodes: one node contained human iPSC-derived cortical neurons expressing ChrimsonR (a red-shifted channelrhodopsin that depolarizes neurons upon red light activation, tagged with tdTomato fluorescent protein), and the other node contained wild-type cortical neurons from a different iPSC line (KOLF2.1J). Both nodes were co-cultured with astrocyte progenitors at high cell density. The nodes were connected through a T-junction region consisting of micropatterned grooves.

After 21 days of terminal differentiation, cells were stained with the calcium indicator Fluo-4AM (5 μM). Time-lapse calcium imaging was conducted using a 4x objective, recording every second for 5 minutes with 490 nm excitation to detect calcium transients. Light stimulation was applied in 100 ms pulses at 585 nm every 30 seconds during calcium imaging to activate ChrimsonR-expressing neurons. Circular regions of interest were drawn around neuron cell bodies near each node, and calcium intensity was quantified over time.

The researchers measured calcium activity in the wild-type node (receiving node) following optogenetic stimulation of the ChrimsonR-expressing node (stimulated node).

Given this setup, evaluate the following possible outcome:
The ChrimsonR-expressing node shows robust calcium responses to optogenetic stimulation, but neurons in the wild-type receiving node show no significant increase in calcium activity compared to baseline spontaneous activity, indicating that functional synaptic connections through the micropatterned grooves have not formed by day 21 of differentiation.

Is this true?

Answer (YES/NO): NO